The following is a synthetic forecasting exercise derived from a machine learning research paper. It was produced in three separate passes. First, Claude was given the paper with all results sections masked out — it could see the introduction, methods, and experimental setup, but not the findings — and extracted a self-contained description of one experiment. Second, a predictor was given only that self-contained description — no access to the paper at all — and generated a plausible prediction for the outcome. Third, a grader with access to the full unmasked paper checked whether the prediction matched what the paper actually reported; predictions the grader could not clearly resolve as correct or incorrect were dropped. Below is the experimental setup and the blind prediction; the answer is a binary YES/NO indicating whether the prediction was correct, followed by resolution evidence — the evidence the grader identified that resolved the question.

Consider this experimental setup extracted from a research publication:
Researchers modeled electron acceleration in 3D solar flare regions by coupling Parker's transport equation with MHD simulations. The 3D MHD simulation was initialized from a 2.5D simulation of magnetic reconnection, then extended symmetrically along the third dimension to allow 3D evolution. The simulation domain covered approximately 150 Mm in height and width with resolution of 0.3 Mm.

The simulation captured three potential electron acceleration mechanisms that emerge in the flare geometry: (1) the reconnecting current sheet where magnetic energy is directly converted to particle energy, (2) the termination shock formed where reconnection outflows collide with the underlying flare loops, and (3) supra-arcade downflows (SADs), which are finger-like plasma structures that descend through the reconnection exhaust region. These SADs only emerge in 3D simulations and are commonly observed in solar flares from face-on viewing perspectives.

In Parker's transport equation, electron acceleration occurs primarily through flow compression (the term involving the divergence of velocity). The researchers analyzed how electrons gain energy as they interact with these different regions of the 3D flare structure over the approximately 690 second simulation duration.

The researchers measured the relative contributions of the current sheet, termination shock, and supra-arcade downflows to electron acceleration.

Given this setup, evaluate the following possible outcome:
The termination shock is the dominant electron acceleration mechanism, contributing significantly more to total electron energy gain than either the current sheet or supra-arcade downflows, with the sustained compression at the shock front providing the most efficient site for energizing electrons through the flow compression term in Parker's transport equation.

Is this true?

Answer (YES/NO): NO